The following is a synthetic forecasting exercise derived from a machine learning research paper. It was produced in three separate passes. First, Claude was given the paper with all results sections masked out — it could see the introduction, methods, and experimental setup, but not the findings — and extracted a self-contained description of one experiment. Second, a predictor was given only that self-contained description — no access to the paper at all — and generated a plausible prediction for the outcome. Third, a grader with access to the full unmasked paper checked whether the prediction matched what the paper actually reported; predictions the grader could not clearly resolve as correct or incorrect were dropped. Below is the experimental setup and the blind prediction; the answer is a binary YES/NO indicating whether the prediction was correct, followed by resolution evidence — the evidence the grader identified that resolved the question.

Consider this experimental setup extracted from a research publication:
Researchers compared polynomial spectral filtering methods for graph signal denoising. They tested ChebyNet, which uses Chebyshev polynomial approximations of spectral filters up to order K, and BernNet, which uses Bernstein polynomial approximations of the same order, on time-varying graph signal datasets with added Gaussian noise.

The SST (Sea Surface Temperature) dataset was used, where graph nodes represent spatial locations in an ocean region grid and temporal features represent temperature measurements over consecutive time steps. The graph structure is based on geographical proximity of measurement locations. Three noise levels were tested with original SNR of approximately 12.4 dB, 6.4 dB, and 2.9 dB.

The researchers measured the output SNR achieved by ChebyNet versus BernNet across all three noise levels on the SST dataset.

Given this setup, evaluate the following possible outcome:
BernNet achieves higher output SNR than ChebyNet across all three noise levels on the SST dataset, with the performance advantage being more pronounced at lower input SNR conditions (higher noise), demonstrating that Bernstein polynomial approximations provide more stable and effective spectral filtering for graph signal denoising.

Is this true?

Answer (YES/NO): NO